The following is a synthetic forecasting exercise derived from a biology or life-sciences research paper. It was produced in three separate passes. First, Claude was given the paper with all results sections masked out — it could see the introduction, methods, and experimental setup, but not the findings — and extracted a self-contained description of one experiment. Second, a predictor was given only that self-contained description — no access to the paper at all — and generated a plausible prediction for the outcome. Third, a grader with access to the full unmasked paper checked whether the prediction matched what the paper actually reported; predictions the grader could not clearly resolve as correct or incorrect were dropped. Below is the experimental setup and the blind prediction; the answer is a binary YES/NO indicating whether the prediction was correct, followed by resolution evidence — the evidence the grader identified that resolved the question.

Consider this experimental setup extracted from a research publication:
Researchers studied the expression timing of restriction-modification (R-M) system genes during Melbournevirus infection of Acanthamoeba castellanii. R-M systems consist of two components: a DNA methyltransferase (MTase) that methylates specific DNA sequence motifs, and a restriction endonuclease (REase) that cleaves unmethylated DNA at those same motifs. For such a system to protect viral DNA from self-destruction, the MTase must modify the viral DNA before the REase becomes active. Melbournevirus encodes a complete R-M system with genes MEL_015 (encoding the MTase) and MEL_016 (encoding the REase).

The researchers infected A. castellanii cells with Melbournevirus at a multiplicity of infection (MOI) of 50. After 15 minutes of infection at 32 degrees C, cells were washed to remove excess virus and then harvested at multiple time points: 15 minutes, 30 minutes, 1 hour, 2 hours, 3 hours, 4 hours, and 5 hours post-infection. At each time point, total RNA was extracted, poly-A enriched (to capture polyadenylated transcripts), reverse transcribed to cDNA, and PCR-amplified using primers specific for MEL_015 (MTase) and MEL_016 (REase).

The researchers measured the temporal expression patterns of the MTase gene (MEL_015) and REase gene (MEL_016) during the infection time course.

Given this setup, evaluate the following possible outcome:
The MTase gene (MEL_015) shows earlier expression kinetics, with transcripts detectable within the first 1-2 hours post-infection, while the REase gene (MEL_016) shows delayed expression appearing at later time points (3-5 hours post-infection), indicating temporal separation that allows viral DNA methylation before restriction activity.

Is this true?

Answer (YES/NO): NO